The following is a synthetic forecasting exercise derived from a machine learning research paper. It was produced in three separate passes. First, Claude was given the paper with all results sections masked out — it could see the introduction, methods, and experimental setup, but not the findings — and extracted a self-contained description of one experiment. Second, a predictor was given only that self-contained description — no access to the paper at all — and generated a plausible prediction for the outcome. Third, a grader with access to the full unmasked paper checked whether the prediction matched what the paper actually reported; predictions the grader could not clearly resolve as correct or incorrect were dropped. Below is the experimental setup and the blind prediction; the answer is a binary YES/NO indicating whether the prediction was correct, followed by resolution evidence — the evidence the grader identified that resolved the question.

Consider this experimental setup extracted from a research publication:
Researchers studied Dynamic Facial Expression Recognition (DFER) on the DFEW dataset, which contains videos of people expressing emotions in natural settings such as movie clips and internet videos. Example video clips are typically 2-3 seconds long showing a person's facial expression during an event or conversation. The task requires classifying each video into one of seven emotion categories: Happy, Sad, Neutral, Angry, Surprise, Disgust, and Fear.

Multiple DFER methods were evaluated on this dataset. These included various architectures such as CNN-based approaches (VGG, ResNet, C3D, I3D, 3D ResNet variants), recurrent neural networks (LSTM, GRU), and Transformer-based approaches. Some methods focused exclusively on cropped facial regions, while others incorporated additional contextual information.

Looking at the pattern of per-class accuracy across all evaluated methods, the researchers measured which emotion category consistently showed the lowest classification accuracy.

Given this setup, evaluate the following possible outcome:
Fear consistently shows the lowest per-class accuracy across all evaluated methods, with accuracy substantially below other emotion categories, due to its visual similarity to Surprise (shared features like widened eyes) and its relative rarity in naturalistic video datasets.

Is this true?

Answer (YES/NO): NO